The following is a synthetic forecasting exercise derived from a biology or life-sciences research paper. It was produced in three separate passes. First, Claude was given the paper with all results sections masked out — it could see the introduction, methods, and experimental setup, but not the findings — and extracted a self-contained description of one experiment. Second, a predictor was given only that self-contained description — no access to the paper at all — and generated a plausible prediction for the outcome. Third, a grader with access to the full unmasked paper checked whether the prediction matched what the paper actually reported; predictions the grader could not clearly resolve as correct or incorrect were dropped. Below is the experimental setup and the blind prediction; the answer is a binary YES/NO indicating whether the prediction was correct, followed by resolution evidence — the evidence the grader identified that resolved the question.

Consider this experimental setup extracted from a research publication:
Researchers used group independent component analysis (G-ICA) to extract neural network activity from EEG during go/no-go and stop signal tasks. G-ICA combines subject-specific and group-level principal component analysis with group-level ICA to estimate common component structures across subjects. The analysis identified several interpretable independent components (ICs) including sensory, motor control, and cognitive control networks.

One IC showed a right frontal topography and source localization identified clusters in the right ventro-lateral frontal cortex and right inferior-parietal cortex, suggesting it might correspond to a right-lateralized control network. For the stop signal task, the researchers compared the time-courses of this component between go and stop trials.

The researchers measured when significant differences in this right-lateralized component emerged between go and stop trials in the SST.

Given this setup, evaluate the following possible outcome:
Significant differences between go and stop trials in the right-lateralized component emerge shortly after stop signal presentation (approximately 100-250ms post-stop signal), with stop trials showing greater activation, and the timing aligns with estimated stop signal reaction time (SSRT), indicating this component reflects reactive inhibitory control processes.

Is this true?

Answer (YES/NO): NO